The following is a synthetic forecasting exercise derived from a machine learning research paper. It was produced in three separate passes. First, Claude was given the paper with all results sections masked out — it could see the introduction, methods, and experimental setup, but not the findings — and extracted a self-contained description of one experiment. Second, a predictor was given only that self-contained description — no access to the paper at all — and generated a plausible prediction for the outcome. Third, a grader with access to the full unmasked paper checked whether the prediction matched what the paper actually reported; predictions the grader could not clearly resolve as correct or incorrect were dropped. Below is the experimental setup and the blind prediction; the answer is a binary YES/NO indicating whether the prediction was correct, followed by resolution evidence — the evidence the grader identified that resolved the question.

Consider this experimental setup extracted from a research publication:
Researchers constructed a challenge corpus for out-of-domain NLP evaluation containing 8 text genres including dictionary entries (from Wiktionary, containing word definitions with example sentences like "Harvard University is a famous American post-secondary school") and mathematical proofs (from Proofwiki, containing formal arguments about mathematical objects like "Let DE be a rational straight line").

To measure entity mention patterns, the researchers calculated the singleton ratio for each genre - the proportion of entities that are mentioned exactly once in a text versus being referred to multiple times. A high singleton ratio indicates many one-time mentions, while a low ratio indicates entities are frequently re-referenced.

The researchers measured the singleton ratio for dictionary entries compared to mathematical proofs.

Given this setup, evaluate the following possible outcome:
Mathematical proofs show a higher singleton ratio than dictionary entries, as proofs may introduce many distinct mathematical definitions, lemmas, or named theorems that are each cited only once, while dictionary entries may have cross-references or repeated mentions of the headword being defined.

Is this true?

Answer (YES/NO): NO